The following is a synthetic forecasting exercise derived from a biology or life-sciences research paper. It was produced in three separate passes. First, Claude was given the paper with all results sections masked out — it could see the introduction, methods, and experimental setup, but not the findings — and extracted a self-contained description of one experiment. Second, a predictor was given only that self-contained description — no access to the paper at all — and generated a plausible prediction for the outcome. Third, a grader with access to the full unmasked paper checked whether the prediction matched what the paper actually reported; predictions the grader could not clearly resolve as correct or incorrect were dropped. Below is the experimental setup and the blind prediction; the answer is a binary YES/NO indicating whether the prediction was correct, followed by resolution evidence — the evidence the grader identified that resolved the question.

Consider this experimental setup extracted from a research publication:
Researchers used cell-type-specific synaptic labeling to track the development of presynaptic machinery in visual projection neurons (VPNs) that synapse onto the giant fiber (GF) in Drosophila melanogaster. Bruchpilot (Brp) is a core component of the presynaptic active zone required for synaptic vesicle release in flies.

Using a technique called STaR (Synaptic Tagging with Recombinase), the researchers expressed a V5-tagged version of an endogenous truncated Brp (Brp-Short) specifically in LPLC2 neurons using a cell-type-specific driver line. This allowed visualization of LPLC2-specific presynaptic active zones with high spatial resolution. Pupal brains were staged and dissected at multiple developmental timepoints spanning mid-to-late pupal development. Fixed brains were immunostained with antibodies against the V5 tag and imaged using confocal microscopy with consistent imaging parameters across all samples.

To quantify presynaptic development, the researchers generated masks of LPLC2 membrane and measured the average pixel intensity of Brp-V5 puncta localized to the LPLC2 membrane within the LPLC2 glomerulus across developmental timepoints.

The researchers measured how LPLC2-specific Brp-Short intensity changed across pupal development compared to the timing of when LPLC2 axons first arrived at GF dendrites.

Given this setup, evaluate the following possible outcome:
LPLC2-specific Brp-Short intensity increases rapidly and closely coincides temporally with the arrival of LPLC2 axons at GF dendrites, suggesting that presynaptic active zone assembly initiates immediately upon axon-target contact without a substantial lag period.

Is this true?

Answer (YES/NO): NO